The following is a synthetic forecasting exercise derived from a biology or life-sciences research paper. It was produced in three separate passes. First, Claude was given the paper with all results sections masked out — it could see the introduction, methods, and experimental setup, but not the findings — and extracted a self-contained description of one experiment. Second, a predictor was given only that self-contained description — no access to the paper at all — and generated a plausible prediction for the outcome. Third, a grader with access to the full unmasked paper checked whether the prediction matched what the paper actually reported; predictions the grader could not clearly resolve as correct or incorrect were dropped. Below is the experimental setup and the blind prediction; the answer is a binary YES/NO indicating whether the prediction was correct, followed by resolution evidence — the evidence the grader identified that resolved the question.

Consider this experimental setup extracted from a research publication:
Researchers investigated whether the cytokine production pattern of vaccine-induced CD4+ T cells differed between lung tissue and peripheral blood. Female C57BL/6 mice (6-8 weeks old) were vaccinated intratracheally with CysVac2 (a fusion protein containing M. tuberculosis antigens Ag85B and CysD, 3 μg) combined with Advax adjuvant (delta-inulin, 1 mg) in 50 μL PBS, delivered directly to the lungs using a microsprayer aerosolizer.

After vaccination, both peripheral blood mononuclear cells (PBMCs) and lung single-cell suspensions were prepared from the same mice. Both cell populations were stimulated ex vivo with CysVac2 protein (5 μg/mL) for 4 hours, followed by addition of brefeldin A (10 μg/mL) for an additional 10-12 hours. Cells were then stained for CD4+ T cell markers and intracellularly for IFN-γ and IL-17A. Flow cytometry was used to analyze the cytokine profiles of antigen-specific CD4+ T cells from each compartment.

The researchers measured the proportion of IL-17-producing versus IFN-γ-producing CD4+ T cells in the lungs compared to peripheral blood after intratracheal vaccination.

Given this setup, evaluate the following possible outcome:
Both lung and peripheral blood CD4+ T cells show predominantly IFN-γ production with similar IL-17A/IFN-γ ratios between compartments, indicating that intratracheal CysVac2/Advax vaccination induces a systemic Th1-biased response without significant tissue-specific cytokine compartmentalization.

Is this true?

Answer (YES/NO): NO